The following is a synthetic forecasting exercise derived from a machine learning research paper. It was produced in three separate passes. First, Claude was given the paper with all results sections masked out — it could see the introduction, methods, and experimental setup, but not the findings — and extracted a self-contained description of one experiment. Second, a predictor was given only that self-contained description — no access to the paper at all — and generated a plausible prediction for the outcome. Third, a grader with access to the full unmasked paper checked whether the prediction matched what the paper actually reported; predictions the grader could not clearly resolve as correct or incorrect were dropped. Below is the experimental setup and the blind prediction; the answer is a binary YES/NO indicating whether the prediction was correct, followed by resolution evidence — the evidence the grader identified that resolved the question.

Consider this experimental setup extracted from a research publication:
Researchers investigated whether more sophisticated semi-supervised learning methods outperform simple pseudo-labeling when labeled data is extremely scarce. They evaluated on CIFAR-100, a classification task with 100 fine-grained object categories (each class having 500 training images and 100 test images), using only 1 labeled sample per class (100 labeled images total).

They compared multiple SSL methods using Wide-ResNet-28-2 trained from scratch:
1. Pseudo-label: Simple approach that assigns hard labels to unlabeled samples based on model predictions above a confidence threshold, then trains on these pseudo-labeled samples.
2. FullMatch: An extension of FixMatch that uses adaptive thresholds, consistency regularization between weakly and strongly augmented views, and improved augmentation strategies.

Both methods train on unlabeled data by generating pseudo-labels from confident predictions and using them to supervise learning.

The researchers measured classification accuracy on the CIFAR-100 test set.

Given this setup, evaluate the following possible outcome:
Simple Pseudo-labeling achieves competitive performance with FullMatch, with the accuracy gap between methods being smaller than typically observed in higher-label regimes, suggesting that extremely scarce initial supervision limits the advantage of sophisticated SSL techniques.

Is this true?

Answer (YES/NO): NO